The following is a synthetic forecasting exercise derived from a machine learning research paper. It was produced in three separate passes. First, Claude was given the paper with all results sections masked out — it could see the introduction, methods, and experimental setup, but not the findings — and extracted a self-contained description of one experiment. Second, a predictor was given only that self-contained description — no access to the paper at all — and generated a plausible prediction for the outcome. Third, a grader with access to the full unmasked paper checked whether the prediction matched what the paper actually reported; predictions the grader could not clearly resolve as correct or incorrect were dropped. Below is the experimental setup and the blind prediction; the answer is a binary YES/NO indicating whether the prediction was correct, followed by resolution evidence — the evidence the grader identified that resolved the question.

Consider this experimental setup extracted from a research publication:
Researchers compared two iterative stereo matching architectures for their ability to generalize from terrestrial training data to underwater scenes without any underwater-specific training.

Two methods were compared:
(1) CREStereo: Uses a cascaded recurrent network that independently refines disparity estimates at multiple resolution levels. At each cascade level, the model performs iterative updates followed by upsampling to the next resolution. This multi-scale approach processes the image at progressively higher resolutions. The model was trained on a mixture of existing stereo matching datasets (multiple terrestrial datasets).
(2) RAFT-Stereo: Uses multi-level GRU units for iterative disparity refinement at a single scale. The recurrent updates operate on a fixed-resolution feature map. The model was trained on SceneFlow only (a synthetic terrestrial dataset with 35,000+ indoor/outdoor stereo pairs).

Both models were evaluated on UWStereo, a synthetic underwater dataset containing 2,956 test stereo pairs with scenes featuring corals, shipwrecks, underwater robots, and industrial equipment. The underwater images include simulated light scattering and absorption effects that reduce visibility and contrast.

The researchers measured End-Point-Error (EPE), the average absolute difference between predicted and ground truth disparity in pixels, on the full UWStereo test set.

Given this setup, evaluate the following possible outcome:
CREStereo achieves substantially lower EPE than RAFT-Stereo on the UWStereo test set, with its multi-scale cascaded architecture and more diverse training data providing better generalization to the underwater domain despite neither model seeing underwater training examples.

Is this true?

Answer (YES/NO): NO